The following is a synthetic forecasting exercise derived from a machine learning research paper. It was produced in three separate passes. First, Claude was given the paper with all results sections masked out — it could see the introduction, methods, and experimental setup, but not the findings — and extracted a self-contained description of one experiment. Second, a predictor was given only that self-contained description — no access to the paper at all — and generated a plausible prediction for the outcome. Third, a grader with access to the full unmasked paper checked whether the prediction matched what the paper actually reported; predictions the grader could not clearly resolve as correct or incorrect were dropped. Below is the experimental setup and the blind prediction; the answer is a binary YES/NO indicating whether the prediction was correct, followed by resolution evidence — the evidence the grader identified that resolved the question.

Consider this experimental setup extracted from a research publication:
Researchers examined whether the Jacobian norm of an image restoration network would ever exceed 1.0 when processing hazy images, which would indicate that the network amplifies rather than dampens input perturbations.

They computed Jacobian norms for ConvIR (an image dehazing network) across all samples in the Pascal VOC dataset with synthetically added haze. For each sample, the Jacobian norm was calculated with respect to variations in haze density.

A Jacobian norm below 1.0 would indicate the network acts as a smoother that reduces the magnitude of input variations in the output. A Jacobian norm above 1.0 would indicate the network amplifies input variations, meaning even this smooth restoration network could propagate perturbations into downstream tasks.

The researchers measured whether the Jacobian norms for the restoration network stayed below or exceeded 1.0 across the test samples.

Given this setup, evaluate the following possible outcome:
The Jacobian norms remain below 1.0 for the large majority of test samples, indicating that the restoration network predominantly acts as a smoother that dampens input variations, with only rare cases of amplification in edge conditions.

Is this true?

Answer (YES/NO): NO